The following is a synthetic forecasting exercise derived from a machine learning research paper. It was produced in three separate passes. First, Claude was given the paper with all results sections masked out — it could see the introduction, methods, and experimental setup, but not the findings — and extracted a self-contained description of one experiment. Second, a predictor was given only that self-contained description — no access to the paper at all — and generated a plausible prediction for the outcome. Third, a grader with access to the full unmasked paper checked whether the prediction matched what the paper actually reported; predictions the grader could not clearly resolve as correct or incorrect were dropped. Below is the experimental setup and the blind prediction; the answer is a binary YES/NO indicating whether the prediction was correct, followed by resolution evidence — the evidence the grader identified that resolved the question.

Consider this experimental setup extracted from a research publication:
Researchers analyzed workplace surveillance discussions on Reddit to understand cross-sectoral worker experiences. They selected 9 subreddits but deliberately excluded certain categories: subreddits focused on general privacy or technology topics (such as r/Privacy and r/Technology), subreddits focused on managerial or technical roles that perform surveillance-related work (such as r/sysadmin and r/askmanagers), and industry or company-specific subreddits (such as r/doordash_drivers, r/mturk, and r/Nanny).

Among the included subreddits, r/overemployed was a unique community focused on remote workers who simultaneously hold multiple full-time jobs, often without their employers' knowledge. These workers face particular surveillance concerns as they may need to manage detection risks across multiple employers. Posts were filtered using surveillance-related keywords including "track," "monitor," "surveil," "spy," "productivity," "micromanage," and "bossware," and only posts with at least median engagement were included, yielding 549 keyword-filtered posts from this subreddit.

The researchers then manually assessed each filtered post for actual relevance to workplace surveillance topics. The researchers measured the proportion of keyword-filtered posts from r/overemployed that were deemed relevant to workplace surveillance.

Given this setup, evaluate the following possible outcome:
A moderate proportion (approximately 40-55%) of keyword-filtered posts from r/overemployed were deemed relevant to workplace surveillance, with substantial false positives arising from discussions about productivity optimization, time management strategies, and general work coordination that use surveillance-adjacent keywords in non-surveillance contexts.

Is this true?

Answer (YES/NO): NO